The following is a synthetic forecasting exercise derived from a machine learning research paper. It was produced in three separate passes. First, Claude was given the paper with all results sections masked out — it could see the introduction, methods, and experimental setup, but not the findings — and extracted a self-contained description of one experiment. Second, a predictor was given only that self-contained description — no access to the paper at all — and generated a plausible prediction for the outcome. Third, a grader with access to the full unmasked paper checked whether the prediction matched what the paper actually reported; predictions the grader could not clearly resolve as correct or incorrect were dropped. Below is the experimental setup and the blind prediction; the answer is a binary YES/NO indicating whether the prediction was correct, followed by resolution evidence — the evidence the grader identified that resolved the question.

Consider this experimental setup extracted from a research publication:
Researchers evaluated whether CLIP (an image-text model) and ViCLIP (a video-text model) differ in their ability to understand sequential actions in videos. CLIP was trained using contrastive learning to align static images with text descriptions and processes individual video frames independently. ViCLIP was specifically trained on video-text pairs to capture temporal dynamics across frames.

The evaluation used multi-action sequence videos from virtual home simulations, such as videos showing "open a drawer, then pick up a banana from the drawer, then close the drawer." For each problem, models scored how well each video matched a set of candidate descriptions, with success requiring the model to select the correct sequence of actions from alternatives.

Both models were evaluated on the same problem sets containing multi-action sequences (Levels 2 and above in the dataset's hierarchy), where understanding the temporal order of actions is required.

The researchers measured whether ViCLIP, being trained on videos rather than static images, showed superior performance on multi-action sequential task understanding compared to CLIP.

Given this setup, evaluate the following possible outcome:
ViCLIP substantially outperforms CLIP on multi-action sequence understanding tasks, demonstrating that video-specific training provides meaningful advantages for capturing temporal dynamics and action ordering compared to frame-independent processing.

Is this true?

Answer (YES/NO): NO